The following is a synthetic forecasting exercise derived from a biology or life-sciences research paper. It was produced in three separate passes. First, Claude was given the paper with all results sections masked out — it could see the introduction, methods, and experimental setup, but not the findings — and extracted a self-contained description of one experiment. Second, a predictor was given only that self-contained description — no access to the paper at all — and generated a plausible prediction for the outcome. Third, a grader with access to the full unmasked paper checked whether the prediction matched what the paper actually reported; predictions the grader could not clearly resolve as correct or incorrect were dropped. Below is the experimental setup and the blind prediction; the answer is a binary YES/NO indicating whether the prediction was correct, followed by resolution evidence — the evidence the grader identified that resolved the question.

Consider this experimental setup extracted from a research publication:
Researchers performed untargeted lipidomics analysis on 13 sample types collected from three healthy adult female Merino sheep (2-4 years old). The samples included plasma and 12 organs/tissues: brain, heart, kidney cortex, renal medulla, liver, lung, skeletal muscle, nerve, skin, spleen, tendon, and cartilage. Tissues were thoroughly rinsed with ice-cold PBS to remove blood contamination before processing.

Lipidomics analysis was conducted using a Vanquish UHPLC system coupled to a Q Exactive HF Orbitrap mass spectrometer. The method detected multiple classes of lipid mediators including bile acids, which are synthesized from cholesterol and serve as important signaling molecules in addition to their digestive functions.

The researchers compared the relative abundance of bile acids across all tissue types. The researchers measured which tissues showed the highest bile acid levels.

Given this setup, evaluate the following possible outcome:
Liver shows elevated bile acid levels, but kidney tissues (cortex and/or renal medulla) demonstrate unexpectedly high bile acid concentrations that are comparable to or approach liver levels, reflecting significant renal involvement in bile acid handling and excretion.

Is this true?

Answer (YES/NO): NO